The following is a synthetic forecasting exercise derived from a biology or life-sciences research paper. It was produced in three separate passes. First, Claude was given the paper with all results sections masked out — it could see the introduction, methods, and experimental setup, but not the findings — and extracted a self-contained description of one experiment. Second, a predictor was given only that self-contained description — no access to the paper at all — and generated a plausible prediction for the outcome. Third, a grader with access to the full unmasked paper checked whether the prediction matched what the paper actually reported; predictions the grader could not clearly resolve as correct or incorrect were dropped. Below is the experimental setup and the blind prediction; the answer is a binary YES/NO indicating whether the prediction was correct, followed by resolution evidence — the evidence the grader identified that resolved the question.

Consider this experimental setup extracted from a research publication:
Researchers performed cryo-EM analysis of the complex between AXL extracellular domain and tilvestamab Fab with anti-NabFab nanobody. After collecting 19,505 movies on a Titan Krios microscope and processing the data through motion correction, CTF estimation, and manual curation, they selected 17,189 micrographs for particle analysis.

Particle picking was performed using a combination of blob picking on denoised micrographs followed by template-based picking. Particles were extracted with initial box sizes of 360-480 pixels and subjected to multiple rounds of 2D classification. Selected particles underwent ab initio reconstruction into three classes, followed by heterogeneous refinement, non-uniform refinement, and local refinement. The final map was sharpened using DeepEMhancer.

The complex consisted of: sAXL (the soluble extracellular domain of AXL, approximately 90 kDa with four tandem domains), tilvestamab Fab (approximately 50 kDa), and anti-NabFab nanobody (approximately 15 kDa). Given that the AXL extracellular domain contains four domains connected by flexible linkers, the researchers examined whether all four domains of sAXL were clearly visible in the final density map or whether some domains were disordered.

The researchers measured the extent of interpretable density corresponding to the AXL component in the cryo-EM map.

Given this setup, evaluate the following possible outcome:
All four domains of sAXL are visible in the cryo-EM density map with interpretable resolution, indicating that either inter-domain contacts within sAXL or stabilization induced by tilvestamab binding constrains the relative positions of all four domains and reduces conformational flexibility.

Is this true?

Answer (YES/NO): NO